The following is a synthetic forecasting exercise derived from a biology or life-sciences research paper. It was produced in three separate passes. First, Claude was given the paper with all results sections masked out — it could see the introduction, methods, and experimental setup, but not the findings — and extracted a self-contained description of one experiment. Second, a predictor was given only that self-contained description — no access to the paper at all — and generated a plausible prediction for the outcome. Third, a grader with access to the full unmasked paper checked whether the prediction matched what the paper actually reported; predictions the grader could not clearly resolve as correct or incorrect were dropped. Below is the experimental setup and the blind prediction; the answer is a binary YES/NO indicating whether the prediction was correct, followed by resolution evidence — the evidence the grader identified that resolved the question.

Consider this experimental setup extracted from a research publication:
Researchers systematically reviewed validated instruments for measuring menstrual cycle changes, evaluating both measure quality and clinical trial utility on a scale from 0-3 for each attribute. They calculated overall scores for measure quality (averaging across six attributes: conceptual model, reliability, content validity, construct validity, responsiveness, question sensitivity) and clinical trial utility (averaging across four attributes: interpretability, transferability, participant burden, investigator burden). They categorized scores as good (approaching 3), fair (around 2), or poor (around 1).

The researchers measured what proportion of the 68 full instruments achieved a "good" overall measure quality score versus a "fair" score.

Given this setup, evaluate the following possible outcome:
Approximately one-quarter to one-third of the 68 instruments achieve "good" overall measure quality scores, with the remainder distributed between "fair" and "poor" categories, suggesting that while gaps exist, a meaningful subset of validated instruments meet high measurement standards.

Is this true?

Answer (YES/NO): NO